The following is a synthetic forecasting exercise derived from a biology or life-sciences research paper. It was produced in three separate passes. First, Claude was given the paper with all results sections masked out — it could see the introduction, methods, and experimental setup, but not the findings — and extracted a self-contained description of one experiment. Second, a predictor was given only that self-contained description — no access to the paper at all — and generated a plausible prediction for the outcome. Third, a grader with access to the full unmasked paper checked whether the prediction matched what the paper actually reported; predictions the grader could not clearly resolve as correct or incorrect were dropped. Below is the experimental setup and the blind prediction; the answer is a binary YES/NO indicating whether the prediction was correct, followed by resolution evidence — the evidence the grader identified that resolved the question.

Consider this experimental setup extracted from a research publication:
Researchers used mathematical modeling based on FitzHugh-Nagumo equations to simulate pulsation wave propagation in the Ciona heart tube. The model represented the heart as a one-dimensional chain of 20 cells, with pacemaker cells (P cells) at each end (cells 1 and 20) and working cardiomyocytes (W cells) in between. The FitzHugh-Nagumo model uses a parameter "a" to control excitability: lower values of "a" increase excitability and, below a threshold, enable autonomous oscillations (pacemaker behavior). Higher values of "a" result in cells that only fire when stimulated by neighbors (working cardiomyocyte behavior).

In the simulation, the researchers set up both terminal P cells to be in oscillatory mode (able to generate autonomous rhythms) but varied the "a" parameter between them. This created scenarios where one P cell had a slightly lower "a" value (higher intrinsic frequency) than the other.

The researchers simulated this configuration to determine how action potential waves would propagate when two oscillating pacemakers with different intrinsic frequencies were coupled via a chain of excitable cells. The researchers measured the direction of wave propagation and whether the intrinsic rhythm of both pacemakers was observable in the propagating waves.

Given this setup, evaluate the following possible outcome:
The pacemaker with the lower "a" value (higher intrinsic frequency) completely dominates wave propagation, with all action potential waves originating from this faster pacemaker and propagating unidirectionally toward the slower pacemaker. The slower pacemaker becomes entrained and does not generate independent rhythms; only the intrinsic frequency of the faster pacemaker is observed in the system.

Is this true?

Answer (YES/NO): NO